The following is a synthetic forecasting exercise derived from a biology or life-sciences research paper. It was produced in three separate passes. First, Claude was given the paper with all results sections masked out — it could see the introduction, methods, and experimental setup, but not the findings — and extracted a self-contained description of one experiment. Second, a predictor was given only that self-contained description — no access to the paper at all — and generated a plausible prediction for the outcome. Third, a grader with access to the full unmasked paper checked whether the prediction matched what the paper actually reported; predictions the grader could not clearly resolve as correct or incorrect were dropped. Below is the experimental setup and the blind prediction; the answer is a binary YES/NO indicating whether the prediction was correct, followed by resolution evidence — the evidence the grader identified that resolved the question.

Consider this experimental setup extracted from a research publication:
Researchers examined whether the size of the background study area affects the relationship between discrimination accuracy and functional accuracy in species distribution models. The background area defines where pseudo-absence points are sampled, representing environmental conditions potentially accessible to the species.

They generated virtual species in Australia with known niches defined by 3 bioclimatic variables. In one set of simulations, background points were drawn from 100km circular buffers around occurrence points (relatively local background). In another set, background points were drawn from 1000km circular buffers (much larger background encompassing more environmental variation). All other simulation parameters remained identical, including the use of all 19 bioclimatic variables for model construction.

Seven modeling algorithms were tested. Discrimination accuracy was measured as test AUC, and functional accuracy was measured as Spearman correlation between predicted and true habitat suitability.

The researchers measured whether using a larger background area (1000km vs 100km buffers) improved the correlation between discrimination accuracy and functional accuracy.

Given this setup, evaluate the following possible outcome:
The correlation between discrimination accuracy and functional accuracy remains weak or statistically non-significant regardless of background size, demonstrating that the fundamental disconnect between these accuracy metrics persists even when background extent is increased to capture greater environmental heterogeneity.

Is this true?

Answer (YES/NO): YES